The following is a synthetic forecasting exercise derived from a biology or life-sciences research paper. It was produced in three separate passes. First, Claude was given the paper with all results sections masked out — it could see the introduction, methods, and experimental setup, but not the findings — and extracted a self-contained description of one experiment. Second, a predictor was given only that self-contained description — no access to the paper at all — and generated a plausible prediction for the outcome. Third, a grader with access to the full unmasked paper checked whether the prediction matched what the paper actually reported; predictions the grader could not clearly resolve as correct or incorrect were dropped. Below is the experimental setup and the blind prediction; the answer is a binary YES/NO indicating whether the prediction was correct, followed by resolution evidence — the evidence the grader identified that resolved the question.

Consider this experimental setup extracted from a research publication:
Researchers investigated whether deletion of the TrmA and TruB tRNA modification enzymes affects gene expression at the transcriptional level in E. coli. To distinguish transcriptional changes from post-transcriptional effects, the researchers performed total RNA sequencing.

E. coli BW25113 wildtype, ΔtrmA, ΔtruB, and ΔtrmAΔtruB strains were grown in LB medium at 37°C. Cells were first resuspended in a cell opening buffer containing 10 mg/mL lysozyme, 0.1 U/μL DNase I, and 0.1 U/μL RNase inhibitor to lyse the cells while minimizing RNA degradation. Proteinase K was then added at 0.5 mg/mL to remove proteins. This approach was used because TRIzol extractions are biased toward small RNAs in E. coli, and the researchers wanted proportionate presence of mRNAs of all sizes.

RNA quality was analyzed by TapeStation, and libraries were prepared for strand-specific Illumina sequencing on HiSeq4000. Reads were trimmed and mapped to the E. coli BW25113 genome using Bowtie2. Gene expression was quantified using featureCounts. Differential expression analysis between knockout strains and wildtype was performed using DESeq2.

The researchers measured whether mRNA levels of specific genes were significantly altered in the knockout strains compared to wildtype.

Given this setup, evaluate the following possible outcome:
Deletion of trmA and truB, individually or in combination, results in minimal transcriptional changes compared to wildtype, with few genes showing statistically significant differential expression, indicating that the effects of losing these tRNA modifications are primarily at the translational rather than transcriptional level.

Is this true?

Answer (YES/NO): NO